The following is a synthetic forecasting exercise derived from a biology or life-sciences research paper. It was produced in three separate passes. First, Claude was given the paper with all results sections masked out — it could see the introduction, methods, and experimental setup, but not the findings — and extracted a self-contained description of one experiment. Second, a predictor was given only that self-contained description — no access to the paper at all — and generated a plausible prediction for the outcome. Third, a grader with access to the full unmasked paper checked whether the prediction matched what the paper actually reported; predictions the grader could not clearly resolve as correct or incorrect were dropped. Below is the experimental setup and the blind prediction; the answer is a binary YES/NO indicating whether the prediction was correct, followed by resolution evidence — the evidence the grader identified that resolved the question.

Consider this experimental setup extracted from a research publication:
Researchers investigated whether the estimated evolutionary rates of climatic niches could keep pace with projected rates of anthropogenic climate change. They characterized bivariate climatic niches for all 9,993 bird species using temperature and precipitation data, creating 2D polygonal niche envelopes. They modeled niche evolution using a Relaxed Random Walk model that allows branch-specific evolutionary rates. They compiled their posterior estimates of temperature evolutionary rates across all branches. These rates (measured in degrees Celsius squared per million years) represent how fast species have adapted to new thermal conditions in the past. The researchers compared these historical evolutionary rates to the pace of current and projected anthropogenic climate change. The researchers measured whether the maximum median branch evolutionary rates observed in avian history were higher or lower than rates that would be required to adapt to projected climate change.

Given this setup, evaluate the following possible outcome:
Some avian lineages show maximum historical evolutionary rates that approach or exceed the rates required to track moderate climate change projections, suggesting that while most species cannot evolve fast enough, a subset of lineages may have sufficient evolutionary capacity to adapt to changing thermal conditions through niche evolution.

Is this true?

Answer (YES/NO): NO